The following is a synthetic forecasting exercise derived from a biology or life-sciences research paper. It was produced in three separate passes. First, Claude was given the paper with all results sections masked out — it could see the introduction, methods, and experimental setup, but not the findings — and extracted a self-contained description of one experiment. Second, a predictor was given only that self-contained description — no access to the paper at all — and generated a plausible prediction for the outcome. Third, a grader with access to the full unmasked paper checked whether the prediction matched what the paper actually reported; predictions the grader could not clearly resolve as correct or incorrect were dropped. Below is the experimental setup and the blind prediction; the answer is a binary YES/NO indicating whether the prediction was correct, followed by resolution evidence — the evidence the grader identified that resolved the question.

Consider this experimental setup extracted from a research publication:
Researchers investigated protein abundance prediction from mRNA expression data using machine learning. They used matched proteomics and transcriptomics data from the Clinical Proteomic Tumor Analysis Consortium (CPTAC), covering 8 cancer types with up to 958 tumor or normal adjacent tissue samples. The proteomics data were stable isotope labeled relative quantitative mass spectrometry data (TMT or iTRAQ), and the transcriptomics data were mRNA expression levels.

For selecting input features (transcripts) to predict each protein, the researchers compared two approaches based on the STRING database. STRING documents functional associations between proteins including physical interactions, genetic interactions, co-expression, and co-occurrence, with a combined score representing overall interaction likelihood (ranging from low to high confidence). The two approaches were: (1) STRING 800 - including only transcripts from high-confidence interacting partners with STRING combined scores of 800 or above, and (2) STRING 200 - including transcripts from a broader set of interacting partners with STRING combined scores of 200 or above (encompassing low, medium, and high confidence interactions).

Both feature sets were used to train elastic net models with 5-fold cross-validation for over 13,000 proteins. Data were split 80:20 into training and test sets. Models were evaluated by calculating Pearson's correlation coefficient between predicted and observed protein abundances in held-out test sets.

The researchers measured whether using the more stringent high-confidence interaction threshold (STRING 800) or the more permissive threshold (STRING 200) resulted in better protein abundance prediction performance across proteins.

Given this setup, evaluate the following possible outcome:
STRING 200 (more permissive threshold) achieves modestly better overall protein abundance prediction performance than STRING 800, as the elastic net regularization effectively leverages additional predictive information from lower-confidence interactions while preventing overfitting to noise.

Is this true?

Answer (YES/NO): YES